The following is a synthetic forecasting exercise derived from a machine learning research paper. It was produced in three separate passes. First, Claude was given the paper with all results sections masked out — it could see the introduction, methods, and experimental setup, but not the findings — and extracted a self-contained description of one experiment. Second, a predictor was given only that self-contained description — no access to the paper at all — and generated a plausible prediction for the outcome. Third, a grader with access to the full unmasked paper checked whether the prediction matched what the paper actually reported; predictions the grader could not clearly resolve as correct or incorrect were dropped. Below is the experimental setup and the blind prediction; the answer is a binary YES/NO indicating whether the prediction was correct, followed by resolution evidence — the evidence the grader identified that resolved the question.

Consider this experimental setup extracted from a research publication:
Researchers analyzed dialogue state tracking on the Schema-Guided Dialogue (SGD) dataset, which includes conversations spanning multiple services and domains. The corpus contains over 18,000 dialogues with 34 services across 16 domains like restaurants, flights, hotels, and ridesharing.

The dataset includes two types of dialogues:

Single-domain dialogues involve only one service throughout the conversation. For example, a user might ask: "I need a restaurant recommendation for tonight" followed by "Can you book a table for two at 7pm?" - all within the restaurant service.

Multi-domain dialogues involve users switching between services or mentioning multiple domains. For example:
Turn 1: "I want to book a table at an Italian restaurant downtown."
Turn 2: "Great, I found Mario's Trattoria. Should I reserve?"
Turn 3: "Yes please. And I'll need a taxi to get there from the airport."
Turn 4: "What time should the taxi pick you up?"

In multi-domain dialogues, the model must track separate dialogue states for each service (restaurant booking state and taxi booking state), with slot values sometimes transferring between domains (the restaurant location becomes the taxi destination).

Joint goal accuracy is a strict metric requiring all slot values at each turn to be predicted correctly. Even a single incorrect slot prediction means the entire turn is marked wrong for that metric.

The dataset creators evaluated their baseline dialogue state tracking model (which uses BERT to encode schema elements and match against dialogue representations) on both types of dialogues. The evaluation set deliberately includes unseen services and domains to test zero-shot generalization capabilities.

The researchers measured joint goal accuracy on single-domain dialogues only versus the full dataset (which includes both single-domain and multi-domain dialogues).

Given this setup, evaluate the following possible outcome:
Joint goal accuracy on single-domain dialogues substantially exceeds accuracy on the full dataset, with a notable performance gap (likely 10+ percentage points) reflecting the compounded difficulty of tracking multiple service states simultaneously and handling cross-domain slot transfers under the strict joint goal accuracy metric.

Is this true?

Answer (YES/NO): NO